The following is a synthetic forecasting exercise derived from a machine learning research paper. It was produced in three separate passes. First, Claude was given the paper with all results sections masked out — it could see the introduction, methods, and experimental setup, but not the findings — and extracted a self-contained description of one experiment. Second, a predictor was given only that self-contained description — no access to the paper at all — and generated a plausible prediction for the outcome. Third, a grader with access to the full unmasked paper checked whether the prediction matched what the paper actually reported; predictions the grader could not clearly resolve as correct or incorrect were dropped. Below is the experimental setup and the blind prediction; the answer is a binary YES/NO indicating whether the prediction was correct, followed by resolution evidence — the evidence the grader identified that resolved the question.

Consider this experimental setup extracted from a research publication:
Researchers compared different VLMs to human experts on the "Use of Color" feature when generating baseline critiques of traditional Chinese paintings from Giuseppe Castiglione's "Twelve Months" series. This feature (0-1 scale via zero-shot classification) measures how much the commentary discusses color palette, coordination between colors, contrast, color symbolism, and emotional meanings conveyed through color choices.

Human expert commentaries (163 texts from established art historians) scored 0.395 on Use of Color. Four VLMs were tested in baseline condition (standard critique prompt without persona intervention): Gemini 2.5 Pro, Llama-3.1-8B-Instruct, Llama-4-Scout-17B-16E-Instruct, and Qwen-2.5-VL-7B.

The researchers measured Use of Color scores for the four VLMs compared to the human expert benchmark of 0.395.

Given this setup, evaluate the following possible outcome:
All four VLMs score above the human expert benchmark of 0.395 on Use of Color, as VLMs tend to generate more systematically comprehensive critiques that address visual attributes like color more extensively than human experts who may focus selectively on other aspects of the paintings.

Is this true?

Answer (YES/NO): YES